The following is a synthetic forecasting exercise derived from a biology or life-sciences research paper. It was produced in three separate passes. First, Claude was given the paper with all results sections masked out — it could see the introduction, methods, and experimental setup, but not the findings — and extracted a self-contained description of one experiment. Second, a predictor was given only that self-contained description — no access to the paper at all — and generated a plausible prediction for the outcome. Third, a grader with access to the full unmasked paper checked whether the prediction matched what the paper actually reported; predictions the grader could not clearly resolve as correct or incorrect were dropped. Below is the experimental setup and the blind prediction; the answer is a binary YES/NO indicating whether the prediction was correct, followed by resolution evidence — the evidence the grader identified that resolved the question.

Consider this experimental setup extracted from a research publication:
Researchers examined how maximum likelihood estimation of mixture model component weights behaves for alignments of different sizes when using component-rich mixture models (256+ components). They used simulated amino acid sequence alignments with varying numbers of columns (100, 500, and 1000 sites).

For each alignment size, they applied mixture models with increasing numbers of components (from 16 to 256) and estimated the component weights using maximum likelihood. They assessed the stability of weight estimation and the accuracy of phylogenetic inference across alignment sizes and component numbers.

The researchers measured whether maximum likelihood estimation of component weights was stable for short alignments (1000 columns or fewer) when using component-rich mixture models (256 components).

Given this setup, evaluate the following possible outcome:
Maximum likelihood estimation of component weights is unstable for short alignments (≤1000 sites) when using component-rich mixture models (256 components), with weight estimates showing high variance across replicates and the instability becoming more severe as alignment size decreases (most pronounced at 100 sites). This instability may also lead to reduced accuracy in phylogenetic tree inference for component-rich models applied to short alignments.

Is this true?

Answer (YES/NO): NO